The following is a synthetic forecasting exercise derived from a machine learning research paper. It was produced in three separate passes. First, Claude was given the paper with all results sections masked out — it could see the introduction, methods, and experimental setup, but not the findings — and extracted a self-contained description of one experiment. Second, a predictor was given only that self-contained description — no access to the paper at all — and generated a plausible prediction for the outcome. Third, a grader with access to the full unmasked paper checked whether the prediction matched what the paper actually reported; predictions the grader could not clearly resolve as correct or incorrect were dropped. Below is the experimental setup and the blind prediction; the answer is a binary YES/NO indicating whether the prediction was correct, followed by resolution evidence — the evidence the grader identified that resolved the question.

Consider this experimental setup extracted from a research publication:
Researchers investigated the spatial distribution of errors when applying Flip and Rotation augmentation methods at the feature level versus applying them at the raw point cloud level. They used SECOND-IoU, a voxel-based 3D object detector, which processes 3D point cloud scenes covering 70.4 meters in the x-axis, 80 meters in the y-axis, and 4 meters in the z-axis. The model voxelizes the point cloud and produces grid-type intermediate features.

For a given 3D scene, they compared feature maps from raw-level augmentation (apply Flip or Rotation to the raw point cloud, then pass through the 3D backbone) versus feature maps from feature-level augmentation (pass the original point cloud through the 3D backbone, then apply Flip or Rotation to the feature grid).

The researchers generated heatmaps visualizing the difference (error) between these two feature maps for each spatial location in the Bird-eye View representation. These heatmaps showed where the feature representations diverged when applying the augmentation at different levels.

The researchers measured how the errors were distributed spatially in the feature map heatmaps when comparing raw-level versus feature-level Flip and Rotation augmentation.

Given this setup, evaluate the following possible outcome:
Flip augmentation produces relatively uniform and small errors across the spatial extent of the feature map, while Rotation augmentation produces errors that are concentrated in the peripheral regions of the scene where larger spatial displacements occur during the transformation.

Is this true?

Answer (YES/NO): NO